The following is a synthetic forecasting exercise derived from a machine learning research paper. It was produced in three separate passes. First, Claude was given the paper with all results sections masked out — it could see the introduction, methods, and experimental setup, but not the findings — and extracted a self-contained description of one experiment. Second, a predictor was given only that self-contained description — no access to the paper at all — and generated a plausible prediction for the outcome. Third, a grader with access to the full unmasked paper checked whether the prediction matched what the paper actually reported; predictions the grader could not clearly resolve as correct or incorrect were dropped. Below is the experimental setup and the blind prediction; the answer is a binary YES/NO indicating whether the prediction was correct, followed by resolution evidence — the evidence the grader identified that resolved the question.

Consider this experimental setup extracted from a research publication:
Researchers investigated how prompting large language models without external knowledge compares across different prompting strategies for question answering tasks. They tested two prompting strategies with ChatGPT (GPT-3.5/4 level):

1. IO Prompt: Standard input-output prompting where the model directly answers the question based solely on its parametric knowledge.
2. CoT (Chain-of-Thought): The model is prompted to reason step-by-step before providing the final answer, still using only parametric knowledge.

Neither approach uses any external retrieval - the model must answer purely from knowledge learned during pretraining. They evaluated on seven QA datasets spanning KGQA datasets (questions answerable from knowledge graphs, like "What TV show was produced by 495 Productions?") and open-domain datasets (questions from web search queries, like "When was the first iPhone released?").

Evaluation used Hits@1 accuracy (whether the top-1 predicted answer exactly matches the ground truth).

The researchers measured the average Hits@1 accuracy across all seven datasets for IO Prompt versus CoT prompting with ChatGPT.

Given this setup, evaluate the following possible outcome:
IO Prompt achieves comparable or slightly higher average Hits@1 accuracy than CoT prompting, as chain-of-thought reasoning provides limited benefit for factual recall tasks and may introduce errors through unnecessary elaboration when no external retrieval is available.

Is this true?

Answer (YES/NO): NO